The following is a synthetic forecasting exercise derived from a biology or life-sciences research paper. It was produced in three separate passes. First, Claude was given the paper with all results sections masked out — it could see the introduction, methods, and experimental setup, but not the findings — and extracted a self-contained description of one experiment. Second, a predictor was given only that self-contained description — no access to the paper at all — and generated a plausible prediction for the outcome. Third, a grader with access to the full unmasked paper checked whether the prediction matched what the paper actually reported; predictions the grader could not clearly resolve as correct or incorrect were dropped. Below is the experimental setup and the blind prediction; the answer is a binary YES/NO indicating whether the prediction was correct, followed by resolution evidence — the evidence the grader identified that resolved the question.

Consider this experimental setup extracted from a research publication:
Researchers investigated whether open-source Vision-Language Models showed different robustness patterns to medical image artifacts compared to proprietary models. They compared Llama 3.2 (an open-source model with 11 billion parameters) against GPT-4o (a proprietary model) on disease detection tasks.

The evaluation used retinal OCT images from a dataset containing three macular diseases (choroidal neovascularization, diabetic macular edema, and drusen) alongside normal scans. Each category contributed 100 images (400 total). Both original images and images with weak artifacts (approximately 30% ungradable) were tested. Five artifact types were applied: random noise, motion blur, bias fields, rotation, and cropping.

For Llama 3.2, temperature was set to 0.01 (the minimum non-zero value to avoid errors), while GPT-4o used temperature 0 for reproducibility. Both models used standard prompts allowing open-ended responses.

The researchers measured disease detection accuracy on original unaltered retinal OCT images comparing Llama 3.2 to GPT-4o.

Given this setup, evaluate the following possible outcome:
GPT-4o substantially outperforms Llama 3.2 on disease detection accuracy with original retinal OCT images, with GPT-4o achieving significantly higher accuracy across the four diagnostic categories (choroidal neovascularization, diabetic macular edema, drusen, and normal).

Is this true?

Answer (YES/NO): YES